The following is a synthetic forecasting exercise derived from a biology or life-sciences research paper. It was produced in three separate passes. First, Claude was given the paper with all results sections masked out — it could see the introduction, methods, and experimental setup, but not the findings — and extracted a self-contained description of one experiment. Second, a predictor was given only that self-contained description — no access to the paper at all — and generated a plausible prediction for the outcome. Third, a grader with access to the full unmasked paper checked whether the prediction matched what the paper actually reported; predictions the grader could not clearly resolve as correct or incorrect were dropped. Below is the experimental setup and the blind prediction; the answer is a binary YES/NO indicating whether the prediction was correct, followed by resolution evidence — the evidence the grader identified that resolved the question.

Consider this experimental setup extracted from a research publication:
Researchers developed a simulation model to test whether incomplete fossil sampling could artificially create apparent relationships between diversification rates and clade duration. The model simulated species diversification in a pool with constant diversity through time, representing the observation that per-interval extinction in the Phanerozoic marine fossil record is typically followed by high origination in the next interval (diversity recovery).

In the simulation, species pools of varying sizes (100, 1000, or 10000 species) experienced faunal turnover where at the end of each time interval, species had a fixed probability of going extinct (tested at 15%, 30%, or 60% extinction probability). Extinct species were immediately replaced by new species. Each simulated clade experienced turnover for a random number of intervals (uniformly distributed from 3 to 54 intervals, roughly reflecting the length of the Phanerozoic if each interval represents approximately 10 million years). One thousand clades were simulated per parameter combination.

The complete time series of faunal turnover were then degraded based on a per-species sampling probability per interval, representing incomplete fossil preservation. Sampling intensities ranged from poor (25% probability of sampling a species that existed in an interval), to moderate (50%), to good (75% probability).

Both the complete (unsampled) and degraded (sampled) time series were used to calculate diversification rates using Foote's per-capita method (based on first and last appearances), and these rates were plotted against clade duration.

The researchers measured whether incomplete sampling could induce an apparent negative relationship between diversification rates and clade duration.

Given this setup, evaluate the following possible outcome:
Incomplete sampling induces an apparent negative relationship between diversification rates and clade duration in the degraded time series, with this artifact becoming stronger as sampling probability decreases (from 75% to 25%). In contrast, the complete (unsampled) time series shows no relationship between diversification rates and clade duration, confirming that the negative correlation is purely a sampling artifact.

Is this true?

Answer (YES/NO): YES